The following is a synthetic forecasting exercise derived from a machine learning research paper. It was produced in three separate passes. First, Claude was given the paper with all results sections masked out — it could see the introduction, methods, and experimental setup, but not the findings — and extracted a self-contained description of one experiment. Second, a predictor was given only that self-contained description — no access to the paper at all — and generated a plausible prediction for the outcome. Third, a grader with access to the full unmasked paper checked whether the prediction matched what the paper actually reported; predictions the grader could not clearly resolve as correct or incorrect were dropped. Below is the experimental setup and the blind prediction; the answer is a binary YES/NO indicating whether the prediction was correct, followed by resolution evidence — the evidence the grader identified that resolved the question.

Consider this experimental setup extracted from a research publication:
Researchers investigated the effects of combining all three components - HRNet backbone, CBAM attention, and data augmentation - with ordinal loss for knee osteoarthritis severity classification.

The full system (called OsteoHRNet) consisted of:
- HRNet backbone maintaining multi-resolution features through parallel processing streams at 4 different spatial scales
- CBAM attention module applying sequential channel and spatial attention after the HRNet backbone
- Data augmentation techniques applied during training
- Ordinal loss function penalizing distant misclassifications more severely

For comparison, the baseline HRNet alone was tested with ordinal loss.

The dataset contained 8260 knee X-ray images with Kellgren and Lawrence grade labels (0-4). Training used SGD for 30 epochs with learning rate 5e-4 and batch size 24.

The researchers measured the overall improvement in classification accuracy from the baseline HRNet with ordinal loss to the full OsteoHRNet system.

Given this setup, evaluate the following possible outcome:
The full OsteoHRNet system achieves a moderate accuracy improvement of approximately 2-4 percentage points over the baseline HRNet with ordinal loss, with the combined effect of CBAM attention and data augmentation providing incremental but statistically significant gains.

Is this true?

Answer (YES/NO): NO